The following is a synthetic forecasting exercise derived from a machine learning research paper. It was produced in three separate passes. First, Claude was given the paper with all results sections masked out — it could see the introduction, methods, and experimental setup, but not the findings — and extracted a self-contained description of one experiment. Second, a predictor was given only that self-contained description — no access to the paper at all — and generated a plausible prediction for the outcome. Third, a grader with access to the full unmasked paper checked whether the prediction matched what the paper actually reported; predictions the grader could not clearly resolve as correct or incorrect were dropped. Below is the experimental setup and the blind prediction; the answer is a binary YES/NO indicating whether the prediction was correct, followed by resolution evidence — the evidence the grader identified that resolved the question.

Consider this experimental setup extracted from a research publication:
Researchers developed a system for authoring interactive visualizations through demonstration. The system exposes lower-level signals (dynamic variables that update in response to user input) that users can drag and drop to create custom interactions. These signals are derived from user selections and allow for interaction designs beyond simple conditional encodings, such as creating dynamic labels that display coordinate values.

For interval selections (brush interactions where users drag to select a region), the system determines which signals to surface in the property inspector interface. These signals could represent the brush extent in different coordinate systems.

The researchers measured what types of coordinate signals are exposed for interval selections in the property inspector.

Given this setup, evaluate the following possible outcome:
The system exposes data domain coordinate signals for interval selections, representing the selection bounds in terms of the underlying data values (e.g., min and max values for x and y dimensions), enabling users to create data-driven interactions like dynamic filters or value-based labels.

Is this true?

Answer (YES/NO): YES